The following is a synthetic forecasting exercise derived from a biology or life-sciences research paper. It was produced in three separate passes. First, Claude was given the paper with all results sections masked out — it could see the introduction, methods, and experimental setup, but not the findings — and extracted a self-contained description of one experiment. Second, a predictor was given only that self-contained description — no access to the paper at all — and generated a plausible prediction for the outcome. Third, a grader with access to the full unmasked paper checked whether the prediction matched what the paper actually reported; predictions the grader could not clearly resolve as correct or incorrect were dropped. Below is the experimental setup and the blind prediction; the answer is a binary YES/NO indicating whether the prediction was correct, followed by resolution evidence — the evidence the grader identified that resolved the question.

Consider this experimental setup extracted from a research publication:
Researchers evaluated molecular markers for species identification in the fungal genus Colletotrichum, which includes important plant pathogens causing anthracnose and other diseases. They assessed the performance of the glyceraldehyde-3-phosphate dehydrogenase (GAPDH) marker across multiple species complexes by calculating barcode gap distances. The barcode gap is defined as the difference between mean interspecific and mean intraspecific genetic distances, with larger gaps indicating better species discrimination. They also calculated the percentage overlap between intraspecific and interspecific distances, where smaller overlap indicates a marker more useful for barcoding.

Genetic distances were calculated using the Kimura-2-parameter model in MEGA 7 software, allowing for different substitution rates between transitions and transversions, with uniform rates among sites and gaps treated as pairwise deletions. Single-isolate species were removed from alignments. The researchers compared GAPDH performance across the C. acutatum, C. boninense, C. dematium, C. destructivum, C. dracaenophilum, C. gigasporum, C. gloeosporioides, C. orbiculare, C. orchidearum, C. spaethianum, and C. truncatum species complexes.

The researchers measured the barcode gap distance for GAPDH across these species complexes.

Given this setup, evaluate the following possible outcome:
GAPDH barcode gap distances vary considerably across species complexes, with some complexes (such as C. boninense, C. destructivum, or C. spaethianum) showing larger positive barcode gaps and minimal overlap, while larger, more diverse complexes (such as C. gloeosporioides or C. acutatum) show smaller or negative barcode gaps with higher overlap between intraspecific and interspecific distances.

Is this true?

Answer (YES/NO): NO